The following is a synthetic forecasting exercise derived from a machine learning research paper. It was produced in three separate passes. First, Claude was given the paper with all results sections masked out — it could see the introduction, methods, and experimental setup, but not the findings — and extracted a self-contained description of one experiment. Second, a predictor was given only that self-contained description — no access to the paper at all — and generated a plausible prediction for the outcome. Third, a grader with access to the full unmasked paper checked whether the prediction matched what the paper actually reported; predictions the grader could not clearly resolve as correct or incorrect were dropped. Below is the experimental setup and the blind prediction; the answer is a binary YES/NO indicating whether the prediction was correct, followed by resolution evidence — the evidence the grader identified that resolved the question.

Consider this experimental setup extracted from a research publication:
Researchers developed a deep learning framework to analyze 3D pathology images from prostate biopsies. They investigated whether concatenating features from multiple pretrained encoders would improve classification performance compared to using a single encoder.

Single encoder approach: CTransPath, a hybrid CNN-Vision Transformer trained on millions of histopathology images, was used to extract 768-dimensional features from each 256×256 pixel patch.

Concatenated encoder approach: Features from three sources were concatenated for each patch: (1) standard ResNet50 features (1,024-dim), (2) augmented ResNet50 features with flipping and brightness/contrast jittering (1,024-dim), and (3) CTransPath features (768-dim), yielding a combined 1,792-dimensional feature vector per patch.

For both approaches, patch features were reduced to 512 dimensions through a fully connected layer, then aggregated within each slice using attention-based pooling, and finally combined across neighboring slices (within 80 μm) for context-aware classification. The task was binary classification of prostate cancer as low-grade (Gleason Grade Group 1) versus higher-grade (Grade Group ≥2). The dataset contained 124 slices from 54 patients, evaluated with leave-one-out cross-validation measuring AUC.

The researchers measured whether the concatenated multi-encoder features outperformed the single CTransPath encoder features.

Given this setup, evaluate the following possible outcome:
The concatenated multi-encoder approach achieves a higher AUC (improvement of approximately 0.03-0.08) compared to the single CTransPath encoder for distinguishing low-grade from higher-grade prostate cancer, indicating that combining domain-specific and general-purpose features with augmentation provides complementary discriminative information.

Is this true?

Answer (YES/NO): NO